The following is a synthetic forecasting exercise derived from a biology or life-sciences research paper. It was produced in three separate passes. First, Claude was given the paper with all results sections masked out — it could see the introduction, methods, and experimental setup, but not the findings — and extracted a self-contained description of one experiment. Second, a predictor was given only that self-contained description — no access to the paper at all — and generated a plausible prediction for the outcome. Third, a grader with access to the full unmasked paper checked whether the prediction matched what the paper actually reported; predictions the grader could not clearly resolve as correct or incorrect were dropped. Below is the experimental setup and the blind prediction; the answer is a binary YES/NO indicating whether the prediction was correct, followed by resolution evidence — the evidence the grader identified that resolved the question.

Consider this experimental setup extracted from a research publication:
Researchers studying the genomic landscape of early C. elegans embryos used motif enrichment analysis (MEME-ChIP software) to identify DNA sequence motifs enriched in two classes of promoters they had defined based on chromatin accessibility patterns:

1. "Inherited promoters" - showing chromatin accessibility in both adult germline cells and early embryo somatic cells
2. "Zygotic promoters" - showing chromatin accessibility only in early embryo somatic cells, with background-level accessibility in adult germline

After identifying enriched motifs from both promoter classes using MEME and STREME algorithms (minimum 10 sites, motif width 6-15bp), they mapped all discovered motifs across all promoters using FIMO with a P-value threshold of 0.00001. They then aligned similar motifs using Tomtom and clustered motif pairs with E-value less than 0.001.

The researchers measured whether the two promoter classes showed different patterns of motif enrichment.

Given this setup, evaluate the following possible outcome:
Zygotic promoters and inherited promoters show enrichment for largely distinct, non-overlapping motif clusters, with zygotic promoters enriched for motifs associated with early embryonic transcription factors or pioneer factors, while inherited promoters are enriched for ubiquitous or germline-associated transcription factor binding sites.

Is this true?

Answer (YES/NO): NO